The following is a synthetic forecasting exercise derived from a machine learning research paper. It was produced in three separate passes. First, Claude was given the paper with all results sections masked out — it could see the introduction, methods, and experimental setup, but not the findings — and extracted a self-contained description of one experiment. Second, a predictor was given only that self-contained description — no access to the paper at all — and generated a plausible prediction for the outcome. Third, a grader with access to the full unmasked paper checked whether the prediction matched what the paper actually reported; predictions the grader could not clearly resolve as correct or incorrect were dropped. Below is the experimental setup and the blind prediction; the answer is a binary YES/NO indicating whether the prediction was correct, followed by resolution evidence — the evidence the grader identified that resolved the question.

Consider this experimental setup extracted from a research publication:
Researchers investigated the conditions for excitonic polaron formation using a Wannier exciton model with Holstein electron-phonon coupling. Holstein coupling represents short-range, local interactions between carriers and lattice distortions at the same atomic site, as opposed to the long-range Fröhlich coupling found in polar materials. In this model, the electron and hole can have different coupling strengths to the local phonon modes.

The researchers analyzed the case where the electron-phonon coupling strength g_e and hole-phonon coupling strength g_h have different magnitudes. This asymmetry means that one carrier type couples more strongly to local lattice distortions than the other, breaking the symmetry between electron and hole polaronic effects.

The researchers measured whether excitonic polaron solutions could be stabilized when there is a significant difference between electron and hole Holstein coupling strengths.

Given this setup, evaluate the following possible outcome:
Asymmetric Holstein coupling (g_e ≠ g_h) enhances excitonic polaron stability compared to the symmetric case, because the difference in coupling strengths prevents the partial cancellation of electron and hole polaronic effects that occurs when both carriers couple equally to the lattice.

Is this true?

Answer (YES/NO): NO